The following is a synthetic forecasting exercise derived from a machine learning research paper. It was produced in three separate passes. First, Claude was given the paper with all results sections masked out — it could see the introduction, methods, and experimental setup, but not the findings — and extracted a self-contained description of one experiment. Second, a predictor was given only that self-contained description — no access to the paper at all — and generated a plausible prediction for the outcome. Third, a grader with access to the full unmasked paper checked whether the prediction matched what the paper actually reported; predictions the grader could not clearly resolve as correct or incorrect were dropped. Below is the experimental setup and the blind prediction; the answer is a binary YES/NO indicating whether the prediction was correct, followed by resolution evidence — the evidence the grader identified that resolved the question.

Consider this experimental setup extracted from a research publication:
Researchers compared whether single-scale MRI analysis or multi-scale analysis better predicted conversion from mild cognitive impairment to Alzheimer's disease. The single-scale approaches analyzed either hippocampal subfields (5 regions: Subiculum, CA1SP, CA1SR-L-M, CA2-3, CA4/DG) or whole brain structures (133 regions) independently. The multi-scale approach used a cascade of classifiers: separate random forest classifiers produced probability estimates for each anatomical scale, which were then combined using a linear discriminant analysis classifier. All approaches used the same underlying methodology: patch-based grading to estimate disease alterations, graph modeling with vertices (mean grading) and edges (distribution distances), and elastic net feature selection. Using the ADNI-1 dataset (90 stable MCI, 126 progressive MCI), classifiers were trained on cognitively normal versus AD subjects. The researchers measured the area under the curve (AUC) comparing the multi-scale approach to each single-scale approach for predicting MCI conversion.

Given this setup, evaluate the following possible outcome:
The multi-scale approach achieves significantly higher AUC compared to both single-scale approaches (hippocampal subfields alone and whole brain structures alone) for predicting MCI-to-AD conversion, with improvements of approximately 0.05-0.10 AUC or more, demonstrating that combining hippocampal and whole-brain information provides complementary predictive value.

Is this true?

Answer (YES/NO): NO